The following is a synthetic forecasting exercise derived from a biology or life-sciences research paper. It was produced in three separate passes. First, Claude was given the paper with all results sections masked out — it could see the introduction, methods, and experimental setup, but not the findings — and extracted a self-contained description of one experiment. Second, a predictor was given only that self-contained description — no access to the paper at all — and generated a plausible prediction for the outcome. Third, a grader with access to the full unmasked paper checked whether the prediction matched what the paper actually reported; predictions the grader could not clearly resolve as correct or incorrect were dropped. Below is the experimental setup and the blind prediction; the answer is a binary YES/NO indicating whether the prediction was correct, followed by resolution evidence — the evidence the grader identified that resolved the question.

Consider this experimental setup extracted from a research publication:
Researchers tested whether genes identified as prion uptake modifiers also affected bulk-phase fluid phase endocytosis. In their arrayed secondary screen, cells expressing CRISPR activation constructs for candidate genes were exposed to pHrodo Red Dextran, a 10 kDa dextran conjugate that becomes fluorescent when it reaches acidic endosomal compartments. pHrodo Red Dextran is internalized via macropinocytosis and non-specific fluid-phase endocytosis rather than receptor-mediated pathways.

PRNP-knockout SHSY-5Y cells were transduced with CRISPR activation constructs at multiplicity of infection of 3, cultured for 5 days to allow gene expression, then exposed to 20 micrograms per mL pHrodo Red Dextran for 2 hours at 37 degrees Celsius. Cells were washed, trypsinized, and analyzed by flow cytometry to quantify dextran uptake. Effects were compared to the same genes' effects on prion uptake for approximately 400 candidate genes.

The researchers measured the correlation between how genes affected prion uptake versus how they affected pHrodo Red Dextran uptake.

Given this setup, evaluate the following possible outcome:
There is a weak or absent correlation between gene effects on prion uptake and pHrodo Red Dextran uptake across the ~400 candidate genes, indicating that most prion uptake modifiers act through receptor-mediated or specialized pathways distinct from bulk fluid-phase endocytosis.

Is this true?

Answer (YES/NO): YES